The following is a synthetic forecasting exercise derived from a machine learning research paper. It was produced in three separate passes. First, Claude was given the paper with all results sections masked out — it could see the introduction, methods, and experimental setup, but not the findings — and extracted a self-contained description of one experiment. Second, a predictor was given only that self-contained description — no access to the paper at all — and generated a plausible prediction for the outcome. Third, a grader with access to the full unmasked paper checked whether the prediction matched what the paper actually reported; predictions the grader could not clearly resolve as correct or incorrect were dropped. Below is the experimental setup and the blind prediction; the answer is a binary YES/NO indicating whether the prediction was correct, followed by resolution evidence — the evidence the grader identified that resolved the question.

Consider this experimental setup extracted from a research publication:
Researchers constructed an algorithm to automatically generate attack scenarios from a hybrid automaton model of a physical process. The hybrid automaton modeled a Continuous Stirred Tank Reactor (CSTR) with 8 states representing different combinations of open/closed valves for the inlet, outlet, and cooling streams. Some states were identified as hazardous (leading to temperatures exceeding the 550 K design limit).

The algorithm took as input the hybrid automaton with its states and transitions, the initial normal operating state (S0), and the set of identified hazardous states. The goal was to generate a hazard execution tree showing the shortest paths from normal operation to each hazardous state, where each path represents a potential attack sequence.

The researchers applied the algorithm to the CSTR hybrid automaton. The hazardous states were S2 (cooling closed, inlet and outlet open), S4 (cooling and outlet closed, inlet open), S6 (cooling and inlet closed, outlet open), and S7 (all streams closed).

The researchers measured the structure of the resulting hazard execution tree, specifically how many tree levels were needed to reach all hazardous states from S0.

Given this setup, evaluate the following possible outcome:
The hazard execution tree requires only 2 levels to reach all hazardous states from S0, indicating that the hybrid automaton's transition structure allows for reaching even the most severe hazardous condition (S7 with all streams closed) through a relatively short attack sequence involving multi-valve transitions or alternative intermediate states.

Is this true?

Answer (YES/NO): NO